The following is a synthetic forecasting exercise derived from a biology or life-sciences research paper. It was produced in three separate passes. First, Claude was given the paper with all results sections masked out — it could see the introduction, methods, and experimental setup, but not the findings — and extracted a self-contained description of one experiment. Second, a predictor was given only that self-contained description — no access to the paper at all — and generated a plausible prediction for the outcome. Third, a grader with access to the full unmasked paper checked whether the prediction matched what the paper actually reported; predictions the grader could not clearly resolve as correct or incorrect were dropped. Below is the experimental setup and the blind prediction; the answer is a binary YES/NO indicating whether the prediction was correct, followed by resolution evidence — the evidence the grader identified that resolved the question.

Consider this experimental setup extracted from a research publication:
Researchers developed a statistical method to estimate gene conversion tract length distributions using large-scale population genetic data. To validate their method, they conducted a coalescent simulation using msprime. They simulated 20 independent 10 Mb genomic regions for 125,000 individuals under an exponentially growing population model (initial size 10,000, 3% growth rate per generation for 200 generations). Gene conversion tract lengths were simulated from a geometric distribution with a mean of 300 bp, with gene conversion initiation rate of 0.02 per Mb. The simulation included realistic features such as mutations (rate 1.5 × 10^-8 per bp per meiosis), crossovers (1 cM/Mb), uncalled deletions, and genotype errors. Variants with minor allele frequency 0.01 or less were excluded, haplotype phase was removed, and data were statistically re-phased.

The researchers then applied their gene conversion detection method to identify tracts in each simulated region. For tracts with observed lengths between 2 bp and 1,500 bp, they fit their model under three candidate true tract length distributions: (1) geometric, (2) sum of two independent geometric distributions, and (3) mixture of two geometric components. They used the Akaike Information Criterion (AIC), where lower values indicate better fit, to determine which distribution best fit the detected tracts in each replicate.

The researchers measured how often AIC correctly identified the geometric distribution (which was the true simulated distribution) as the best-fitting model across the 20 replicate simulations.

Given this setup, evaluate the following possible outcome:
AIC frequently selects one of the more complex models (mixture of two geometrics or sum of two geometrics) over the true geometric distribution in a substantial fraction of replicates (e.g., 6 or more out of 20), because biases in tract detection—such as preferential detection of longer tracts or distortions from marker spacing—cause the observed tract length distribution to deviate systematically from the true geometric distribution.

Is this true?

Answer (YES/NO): NO